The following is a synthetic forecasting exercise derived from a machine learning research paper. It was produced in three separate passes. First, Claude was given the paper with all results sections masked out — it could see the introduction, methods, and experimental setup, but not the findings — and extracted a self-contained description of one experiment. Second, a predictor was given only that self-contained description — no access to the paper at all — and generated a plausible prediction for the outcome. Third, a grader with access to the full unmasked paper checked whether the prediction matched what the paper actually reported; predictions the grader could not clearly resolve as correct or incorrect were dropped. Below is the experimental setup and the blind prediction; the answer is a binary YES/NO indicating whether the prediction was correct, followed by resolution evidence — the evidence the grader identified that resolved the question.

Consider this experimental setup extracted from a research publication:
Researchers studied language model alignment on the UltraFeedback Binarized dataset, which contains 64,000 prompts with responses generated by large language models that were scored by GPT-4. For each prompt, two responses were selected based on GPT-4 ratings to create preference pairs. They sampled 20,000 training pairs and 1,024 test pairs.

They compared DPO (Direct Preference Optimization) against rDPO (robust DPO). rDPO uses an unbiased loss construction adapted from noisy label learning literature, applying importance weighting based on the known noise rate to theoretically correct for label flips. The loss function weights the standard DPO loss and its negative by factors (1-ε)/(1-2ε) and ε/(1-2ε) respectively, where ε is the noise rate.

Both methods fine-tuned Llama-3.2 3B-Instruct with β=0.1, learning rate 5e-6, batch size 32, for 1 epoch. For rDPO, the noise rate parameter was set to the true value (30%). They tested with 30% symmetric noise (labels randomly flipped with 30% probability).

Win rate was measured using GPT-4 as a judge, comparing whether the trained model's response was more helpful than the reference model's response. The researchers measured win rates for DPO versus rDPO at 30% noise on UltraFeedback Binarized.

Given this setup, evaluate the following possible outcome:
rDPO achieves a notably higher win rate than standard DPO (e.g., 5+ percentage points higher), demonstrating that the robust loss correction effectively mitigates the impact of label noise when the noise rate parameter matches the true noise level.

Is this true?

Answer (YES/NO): NO